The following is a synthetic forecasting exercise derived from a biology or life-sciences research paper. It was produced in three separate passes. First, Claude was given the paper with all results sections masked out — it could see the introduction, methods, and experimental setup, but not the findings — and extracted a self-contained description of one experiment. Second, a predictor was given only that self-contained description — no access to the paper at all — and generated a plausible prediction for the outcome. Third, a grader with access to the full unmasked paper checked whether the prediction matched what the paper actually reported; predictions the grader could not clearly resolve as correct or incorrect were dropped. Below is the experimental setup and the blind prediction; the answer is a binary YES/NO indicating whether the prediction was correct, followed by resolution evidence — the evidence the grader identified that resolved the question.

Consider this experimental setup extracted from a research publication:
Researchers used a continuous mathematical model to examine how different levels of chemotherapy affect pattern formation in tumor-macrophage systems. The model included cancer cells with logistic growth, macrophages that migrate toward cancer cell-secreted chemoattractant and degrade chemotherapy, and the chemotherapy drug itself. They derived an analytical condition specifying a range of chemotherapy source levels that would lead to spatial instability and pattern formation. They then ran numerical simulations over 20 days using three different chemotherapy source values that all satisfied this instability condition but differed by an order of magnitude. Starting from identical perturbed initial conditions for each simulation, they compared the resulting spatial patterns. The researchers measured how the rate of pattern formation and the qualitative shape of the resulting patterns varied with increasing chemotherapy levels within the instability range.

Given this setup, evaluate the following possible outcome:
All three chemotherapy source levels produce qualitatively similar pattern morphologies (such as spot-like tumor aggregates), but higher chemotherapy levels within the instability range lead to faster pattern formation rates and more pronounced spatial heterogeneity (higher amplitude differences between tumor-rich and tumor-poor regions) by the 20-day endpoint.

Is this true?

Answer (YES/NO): NO